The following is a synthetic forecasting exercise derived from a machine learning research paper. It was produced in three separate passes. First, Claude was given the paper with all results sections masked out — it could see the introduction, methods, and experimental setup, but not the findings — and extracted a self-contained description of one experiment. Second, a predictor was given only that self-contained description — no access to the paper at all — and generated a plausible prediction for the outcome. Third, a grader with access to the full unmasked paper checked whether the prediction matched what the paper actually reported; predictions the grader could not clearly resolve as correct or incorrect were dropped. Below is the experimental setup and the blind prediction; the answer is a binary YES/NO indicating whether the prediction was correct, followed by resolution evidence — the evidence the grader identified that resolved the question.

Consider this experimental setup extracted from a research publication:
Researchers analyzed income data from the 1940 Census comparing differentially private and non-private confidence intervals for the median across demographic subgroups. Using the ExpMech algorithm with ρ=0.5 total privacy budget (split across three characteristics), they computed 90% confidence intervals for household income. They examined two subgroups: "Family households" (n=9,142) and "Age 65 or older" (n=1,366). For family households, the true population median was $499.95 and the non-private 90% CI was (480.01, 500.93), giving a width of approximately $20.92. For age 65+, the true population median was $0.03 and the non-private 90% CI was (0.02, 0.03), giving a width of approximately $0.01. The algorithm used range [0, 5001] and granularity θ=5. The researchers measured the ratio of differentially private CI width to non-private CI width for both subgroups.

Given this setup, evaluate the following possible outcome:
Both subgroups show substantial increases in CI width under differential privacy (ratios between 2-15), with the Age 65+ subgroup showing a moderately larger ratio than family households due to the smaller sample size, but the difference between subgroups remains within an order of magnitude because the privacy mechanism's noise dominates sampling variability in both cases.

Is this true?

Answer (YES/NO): NO